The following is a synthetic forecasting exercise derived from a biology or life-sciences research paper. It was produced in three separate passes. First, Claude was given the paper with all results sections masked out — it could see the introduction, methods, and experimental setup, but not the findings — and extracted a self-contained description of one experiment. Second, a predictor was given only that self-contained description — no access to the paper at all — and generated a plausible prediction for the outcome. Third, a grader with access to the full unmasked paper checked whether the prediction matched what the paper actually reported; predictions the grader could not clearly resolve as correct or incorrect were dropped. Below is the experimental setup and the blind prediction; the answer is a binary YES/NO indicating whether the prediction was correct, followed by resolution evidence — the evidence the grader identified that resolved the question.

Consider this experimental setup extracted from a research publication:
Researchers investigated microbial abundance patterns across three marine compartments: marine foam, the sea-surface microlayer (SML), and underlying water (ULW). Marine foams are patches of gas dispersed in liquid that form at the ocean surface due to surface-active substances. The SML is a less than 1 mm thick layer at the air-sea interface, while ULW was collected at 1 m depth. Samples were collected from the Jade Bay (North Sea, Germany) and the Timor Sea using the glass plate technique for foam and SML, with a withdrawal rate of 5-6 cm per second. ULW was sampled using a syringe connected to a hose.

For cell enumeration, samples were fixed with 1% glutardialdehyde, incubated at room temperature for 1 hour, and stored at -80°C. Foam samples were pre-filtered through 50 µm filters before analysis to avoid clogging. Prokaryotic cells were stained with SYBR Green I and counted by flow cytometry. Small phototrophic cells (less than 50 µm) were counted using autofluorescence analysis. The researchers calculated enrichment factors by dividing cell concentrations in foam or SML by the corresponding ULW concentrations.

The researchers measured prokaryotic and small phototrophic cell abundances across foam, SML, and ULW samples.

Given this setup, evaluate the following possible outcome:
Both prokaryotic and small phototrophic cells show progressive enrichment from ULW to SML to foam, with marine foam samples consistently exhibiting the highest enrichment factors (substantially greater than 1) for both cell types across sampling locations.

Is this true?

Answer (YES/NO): NO